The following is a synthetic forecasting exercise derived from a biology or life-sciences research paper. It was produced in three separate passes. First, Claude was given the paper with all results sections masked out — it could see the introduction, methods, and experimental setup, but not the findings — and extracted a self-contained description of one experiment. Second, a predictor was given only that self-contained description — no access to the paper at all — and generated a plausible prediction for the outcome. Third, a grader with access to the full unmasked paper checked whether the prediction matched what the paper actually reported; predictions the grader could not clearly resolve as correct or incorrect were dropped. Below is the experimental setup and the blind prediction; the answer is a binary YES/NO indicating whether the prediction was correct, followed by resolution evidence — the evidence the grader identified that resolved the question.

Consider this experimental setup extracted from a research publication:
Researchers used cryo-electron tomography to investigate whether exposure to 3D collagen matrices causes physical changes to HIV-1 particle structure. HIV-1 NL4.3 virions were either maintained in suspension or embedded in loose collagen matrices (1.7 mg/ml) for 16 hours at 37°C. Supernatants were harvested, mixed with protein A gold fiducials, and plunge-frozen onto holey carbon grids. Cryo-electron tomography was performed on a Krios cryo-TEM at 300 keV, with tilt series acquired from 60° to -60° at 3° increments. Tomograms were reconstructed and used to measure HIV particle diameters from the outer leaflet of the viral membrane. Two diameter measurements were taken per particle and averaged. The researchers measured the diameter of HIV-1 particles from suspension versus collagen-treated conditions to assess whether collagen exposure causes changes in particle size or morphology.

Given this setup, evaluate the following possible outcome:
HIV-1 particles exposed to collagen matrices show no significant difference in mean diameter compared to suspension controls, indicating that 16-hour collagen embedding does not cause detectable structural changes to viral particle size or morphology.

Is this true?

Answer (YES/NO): YES